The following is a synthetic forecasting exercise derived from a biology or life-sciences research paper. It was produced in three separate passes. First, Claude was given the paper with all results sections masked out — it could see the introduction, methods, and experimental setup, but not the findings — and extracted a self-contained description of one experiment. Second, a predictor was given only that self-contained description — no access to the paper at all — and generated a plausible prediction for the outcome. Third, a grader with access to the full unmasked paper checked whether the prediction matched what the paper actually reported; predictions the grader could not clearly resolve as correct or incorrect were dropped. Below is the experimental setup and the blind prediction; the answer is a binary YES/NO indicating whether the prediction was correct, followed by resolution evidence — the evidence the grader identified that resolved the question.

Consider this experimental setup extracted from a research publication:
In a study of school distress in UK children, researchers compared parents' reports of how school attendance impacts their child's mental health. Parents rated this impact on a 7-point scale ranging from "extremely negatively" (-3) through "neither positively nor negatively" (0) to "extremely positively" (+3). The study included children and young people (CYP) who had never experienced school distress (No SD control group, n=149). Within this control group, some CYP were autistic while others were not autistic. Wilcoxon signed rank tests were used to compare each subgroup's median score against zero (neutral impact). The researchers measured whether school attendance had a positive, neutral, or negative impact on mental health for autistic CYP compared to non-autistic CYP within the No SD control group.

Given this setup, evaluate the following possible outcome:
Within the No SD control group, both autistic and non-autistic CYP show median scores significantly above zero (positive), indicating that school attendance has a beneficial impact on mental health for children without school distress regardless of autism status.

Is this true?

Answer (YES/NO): NO